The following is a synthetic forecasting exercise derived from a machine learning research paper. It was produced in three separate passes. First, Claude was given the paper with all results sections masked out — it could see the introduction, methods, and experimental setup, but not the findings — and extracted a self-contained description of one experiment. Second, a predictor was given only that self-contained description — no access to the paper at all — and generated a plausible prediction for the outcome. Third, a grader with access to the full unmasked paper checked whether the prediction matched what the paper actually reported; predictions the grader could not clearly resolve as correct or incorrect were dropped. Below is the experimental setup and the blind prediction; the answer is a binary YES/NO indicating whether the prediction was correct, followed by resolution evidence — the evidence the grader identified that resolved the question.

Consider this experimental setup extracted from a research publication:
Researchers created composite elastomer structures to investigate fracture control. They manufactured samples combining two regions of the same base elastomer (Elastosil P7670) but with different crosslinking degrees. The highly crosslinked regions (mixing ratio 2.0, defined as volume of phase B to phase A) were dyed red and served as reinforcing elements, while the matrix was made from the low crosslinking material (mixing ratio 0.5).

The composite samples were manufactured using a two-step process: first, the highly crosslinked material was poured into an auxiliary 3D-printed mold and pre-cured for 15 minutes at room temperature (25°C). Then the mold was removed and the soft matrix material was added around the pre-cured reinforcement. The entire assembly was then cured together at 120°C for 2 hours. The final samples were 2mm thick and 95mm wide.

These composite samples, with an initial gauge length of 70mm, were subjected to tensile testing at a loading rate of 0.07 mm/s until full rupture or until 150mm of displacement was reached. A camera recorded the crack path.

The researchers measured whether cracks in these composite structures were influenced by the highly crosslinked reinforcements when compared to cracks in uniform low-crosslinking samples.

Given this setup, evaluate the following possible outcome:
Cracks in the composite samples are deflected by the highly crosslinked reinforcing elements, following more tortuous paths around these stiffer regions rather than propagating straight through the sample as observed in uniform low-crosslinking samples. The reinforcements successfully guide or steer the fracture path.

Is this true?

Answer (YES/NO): YES